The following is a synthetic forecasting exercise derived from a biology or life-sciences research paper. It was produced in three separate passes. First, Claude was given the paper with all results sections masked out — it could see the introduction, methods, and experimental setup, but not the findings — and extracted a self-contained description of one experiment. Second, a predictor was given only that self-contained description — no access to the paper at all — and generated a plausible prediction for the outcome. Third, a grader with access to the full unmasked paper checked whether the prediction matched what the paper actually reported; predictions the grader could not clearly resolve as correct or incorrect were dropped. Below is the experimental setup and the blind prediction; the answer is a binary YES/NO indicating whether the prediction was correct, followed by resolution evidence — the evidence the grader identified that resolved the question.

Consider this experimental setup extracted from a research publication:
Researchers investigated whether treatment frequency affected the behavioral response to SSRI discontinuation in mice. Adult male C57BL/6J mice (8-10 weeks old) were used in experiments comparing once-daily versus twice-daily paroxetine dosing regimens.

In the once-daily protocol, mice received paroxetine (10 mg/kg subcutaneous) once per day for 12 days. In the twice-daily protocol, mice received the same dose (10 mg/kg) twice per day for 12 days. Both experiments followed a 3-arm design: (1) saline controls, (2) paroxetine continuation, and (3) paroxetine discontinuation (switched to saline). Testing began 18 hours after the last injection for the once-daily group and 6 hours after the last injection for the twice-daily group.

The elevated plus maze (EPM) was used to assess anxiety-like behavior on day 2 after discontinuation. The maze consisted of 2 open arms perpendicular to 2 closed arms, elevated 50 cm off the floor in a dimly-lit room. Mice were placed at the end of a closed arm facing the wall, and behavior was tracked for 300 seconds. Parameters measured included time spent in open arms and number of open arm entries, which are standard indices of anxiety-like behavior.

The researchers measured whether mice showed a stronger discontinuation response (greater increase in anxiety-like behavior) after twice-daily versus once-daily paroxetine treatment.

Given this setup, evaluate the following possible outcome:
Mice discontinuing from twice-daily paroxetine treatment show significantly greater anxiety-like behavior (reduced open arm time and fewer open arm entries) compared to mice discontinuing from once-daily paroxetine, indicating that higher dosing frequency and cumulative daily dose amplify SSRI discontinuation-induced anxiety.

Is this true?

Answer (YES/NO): NO